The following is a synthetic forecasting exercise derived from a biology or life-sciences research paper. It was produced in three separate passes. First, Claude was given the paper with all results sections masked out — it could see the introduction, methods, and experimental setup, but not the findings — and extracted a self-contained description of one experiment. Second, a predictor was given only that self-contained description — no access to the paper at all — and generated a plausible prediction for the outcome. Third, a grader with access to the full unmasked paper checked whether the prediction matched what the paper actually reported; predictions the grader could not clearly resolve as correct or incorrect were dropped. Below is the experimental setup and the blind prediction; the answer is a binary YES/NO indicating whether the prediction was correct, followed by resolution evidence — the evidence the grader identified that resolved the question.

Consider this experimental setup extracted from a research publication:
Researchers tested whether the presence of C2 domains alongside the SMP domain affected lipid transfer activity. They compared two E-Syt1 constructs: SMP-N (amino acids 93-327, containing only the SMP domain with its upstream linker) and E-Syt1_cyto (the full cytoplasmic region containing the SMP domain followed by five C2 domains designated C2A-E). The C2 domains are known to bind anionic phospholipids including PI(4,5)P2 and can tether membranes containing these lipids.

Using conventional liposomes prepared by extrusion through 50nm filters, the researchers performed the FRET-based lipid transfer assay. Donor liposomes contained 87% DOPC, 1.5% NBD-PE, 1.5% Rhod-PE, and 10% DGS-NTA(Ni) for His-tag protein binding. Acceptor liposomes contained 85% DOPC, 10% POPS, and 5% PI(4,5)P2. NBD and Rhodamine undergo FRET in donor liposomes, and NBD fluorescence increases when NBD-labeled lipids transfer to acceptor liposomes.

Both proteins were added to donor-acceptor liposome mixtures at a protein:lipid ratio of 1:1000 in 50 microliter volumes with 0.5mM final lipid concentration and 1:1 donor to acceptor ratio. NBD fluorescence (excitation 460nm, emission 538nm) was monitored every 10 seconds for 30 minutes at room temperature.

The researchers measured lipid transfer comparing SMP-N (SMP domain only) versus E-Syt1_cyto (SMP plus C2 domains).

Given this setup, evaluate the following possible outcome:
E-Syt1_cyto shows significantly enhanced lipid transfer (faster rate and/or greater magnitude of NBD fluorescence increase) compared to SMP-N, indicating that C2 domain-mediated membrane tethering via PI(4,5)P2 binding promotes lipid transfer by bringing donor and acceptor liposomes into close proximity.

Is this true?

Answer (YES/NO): YES